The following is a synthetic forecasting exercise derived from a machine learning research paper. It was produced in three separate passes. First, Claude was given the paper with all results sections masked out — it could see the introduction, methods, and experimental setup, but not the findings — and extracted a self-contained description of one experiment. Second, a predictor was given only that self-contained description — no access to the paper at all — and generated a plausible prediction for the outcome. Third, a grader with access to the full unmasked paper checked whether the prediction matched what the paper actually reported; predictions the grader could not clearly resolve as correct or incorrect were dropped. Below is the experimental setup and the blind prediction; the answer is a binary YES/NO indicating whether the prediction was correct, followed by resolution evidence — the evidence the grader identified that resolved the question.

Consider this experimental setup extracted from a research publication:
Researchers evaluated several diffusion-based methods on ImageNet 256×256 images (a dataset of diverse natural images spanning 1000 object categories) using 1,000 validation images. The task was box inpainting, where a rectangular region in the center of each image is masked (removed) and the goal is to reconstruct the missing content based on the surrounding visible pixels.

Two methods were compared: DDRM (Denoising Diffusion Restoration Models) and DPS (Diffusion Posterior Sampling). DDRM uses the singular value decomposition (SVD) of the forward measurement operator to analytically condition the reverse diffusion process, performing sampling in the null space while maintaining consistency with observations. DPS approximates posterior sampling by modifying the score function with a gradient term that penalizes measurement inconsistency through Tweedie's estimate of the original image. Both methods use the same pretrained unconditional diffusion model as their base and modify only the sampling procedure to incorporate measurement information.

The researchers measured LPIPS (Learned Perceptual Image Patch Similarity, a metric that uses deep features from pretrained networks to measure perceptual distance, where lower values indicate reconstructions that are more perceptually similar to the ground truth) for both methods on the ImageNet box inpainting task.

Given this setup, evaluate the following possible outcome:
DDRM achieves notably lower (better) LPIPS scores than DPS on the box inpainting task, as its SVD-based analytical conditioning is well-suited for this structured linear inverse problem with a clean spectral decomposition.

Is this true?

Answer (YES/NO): YES